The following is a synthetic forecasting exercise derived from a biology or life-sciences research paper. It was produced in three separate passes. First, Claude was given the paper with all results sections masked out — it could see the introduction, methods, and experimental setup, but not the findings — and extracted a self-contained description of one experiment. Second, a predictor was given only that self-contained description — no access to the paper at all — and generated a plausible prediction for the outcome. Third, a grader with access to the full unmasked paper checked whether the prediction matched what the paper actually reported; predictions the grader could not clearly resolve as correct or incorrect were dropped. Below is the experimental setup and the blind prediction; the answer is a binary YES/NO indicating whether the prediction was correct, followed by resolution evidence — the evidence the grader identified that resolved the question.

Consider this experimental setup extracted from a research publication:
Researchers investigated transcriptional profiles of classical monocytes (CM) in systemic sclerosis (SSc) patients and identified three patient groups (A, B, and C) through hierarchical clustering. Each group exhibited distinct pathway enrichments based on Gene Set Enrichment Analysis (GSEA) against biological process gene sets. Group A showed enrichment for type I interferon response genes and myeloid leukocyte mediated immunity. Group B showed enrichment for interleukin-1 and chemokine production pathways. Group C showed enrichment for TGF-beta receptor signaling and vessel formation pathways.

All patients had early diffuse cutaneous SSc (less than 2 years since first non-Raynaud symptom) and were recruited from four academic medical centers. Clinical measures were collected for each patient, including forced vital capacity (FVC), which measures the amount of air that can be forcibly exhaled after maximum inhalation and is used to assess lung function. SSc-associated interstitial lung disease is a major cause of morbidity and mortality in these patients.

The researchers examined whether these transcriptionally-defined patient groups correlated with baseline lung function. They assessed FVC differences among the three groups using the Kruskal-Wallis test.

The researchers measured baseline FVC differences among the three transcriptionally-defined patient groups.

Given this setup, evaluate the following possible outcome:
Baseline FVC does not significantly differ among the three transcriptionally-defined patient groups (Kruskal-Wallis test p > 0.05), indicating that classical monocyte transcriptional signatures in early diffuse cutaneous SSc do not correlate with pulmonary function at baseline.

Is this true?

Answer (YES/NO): NO